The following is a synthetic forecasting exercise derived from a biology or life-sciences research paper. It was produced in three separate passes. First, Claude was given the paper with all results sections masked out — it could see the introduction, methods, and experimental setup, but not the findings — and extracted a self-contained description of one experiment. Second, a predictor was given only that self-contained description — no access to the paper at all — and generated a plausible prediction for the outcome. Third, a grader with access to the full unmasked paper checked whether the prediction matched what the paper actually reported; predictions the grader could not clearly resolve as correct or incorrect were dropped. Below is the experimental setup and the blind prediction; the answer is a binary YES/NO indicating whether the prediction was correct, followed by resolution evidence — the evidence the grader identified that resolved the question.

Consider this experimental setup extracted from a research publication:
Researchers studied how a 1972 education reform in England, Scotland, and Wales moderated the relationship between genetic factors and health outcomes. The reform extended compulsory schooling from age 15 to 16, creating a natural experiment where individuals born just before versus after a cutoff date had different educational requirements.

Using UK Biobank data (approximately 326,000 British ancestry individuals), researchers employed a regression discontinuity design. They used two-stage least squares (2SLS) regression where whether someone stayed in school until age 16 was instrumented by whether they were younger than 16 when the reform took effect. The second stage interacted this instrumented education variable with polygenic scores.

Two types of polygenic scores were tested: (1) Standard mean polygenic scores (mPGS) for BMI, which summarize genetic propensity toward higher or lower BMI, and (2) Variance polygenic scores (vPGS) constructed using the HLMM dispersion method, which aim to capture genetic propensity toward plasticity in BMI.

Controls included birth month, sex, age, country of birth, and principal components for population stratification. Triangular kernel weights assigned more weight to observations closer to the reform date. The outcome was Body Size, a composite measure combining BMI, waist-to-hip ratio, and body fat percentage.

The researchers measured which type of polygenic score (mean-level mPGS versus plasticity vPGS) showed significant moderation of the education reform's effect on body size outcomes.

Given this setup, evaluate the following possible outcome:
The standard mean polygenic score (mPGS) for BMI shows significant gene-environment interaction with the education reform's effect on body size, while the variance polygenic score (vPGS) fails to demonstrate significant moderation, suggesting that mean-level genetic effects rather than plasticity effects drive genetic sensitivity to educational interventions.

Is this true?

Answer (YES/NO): YES